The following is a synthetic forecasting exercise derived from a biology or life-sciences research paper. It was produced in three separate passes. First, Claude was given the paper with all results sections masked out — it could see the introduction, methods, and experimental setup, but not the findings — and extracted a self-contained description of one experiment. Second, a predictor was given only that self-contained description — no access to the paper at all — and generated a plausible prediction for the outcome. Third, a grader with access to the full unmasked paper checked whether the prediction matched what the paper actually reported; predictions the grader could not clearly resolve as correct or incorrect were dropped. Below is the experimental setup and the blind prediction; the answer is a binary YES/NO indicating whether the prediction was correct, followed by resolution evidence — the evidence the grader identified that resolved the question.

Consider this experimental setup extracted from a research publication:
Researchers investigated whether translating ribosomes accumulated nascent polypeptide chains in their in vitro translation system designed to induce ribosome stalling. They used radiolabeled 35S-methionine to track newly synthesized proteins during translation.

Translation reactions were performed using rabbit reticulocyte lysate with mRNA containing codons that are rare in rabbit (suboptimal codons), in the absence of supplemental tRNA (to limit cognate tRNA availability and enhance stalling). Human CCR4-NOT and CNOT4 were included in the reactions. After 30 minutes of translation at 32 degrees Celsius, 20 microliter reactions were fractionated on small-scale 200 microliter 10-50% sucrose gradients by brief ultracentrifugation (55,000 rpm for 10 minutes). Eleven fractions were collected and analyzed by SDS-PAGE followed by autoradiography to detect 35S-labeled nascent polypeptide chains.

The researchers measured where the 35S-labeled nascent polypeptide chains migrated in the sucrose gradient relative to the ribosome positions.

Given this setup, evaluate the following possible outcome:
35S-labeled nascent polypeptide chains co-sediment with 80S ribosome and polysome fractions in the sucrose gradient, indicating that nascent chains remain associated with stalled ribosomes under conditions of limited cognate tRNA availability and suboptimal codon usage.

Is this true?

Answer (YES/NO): YES